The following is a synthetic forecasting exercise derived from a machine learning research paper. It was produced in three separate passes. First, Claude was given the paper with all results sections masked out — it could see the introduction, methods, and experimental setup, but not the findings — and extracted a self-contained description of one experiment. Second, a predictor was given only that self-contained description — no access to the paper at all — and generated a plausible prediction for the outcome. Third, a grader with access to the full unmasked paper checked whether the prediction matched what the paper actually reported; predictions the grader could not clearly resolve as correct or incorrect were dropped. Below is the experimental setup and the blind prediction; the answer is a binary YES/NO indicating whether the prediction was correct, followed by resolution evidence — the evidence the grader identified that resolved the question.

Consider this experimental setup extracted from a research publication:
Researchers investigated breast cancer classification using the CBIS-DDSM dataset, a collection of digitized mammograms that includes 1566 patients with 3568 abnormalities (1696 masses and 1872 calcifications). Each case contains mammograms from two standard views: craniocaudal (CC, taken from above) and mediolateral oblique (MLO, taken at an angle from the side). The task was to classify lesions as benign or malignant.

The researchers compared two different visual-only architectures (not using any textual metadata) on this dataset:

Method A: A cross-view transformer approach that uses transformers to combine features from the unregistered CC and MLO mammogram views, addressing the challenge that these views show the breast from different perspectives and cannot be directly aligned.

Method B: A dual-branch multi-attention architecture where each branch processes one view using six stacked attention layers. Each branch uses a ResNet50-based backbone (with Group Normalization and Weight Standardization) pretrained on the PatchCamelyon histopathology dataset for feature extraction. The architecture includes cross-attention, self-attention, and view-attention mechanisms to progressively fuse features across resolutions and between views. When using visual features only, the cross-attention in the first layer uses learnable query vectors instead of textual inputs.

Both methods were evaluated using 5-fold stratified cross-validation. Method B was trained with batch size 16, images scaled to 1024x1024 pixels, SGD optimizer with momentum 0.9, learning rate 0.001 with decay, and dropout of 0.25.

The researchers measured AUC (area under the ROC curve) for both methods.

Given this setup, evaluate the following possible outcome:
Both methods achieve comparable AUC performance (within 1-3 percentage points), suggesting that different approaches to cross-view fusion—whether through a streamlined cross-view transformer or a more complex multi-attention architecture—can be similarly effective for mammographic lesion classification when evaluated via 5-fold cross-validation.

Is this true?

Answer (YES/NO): NO